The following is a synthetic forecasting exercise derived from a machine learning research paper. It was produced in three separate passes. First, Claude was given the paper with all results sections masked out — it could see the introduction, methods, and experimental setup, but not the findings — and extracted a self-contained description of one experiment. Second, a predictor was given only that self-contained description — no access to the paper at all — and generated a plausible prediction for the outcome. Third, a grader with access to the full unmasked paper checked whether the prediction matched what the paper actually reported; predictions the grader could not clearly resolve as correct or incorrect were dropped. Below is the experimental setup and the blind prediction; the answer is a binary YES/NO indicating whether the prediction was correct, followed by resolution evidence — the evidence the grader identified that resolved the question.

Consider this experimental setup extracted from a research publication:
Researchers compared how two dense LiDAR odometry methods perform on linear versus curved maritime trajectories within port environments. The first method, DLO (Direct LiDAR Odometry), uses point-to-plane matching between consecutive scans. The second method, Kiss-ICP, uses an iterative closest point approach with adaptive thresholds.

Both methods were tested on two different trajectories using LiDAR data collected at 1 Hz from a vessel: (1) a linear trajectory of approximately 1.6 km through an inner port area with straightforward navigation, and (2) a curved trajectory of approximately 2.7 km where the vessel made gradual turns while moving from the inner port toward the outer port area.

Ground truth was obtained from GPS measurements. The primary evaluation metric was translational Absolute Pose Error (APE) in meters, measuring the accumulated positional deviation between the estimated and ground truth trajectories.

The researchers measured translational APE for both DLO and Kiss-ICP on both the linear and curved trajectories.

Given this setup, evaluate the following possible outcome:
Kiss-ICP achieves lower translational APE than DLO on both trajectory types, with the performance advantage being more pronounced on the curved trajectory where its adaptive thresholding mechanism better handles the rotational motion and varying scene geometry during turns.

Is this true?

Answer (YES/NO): YES